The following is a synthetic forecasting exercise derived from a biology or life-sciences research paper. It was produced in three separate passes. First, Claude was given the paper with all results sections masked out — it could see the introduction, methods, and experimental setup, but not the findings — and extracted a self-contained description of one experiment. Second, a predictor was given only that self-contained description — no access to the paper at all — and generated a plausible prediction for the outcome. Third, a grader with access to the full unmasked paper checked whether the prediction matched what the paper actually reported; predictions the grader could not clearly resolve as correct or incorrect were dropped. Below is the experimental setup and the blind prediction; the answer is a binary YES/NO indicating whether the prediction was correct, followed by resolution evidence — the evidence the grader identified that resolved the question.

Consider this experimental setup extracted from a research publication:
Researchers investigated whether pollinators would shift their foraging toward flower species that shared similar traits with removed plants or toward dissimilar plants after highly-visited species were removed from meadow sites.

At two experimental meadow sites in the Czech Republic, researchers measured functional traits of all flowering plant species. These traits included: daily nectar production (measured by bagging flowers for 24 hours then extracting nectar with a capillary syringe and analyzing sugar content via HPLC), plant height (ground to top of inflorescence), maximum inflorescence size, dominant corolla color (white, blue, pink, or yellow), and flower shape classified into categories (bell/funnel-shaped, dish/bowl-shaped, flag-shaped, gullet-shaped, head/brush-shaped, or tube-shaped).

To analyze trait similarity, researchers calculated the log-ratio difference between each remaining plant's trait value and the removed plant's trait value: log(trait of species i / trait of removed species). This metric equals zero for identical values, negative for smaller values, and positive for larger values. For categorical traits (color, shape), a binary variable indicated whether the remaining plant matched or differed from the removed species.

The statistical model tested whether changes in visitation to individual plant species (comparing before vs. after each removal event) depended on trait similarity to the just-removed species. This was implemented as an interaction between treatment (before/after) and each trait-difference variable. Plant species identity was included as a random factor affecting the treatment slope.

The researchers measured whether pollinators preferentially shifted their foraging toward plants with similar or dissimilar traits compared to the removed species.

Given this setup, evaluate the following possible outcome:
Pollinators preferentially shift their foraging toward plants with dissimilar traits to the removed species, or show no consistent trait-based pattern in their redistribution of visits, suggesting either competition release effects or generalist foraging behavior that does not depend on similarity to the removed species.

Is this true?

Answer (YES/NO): NO